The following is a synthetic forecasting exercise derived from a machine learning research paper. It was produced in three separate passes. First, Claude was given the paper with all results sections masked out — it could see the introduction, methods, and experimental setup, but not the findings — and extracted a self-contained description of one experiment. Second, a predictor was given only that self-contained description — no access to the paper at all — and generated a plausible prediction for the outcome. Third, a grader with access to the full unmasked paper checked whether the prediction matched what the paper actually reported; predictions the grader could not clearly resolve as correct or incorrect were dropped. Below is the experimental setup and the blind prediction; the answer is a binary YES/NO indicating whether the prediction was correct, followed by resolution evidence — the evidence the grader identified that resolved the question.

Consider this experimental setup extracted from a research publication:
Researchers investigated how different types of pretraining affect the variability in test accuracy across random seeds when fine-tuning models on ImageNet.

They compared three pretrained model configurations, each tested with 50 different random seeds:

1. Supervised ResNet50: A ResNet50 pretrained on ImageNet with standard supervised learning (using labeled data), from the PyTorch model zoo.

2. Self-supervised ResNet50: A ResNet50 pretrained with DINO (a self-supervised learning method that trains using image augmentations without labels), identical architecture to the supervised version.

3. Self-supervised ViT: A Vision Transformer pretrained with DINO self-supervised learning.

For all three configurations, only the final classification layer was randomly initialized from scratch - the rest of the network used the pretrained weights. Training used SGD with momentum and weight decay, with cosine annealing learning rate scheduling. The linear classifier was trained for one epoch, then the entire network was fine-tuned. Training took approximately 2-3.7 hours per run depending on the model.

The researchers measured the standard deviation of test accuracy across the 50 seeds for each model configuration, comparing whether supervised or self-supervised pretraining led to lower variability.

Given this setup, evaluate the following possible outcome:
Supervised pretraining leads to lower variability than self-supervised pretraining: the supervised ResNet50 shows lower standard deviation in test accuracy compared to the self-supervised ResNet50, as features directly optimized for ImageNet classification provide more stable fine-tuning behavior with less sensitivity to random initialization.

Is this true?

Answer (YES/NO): NO